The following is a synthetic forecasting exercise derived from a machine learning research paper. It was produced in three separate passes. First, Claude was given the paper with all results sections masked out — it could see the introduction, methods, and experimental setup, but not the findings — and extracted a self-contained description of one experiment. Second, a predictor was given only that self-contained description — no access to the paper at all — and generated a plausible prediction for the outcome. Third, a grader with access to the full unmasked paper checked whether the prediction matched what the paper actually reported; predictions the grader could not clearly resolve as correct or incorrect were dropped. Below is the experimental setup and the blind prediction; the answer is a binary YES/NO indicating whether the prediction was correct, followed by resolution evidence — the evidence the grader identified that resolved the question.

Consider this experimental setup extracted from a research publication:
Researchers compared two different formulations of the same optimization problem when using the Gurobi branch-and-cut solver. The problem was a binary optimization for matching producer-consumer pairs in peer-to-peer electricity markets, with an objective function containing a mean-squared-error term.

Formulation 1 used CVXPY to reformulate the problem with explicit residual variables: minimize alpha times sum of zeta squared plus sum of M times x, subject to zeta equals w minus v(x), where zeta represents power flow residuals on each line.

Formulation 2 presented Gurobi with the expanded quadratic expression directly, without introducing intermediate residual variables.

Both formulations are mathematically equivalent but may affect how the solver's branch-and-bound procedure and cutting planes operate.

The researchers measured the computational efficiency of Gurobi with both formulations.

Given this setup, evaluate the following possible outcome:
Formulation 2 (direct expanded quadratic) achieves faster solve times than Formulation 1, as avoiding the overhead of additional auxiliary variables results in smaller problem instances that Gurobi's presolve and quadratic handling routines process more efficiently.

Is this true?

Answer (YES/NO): NO